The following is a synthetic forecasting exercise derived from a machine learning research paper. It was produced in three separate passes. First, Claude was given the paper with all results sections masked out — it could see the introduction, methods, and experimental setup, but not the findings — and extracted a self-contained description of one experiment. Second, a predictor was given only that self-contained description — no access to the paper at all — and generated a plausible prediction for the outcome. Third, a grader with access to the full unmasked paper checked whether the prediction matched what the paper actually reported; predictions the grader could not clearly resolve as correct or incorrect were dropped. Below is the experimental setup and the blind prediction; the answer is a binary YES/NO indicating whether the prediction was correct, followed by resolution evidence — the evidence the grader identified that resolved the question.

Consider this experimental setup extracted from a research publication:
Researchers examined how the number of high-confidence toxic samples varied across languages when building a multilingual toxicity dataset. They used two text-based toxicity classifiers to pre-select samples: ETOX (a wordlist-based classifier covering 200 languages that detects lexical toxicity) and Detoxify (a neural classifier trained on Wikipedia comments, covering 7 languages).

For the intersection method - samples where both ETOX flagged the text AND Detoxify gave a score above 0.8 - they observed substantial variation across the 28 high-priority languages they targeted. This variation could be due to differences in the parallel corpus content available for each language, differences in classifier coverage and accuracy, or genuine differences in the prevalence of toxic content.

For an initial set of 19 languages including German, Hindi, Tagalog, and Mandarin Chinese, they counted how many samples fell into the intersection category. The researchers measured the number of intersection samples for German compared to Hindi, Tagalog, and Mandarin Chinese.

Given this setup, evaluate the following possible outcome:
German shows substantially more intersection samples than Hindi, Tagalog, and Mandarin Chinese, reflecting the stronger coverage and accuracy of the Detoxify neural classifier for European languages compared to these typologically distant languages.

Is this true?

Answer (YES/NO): YES